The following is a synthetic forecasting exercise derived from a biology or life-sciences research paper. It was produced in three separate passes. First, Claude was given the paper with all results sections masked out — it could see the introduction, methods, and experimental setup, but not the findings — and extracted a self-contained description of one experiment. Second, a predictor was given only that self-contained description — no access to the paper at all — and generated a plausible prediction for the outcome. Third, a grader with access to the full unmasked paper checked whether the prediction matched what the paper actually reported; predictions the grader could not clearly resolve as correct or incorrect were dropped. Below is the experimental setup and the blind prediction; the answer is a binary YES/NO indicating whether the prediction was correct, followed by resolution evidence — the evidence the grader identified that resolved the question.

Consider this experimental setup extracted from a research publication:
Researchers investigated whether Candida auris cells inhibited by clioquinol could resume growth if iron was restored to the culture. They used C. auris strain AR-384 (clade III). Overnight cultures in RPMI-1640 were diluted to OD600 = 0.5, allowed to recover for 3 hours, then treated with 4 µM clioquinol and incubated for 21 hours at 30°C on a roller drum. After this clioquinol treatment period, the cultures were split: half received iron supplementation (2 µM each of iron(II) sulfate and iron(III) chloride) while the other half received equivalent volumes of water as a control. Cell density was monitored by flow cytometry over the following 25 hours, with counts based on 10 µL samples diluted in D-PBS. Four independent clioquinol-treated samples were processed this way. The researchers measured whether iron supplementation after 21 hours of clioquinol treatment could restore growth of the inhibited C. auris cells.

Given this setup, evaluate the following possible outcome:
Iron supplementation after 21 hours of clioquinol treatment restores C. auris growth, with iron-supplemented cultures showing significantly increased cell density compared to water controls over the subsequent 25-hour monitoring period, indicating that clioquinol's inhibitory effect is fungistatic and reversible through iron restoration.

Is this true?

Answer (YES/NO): YES